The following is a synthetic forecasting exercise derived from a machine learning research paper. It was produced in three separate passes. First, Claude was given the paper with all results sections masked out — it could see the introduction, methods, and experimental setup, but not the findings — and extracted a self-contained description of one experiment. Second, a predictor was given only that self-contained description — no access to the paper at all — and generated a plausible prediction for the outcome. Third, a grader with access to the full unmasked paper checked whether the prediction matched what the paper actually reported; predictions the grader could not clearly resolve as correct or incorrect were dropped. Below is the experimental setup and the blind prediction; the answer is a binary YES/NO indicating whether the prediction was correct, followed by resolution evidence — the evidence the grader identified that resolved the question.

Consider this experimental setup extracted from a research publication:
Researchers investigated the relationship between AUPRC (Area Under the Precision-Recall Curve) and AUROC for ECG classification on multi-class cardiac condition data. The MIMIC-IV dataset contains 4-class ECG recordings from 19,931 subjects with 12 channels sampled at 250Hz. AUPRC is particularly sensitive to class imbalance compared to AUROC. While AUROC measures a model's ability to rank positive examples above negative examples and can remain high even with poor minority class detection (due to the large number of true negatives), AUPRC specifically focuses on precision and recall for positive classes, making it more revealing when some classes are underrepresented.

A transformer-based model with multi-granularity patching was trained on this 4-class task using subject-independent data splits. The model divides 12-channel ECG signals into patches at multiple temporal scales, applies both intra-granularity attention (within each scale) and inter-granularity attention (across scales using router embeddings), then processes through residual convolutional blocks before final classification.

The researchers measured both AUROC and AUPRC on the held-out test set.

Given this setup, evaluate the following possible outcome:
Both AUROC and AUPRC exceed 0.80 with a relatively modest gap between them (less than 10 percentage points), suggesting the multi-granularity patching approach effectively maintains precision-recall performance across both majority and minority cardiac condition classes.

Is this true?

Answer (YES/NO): YES